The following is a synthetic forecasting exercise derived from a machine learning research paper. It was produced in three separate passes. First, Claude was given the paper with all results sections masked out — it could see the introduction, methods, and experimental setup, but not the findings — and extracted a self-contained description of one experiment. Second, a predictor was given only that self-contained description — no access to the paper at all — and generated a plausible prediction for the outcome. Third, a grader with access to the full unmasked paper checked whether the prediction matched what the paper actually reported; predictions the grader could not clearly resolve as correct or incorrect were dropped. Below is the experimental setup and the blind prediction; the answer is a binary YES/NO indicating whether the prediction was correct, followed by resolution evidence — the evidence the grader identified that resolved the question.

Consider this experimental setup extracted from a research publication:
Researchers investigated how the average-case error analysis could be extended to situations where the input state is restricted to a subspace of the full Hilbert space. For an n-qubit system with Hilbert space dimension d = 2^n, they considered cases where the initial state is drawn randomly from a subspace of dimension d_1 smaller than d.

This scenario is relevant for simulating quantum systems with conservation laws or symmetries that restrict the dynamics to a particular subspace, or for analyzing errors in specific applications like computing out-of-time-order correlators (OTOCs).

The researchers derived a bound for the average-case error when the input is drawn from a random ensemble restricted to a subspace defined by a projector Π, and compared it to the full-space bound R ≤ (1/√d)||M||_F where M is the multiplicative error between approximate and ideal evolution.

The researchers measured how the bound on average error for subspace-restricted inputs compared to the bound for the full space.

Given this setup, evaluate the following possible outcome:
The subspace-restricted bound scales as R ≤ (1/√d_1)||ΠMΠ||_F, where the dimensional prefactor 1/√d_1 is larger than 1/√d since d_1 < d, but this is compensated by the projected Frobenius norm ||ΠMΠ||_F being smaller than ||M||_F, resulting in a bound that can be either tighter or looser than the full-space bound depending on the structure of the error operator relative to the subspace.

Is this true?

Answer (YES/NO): NO